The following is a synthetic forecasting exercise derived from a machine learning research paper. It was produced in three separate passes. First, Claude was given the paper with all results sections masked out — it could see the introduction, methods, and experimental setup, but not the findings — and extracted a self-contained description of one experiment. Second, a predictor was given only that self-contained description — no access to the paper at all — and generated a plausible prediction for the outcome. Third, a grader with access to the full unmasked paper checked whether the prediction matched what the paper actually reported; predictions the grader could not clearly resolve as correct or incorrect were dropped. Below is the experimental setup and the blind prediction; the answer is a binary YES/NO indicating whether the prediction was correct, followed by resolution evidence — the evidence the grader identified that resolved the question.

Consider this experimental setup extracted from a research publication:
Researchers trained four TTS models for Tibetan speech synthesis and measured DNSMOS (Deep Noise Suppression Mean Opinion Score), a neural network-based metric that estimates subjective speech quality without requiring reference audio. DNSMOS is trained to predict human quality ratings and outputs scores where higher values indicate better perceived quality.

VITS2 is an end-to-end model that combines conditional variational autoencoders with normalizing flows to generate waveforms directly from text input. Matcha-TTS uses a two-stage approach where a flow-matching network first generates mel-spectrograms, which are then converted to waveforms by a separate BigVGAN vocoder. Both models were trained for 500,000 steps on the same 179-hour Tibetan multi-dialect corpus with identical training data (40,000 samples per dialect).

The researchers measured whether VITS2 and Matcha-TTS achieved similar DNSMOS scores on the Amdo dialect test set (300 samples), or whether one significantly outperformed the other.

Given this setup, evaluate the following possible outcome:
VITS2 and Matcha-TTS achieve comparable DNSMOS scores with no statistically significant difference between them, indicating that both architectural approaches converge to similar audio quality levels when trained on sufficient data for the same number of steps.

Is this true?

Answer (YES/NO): NO